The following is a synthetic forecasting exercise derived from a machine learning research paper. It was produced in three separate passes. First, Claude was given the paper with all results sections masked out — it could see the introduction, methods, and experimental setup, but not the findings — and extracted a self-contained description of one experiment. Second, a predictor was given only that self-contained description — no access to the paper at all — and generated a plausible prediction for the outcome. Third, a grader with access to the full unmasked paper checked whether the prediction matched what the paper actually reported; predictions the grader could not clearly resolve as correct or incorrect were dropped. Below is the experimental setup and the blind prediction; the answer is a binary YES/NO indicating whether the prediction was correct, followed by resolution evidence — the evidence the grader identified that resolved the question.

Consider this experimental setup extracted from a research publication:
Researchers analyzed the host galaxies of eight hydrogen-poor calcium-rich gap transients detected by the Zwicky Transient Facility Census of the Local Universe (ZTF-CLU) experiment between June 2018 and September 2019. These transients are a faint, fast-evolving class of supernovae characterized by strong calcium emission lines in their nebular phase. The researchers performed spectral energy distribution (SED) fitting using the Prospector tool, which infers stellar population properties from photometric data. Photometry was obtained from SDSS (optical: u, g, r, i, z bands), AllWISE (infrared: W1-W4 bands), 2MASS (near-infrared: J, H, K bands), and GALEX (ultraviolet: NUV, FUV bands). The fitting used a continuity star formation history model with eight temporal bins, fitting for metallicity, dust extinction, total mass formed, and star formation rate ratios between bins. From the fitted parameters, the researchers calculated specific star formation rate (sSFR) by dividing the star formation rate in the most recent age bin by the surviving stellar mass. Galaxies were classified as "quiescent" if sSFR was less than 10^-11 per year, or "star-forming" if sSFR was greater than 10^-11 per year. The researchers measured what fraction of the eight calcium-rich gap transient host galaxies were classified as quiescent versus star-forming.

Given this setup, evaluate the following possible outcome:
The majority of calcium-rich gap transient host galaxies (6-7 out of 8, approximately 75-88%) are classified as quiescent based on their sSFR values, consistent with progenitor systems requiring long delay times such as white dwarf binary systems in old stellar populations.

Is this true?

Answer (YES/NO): NO